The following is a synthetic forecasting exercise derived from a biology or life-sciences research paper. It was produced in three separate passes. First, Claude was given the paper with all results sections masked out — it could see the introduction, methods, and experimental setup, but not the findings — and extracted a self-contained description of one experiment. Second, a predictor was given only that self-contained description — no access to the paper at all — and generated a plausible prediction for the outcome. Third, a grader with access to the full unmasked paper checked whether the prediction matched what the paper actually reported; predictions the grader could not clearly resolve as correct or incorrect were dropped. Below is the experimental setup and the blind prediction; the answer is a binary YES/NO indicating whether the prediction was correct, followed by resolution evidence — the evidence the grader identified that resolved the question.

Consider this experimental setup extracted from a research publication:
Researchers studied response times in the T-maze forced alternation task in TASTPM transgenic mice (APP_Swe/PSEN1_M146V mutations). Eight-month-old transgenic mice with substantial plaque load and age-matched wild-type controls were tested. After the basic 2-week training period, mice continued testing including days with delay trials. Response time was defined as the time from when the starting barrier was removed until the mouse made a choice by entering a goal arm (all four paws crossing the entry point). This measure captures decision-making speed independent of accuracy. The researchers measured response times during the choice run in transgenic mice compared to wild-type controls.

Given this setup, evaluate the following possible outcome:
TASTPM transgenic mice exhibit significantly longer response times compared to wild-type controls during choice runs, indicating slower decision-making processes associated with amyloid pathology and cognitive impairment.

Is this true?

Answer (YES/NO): NO